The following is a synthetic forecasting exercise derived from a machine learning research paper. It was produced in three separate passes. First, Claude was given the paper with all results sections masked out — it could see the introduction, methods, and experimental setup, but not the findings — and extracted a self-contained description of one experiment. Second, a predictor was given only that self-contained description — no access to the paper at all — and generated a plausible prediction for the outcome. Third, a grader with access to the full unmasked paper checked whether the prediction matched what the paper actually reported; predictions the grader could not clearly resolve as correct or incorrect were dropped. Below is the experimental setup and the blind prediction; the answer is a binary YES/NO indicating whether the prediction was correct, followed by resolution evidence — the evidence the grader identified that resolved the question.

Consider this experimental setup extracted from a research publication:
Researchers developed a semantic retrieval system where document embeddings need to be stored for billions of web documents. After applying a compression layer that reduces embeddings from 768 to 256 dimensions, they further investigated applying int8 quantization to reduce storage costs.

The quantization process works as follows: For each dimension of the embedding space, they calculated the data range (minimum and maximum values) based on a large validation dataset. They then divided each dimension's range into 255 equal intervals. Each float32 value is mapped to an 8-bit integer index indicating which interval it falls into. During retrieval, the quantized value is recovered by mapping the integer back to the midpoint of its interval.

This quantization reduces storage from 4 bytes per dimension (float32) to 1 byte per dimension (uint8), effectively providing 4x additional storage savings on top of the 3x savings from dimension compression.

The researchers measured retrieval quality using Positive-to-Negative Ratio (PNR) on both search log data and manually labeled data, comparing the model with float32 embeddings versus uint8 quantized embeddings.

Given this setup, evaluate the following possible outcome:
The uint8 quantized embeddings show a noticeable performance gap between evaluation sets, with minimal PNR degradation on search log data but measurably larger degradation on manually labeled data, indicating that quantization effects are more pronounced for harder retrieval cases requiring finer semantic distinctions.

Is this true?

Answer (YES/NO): NO